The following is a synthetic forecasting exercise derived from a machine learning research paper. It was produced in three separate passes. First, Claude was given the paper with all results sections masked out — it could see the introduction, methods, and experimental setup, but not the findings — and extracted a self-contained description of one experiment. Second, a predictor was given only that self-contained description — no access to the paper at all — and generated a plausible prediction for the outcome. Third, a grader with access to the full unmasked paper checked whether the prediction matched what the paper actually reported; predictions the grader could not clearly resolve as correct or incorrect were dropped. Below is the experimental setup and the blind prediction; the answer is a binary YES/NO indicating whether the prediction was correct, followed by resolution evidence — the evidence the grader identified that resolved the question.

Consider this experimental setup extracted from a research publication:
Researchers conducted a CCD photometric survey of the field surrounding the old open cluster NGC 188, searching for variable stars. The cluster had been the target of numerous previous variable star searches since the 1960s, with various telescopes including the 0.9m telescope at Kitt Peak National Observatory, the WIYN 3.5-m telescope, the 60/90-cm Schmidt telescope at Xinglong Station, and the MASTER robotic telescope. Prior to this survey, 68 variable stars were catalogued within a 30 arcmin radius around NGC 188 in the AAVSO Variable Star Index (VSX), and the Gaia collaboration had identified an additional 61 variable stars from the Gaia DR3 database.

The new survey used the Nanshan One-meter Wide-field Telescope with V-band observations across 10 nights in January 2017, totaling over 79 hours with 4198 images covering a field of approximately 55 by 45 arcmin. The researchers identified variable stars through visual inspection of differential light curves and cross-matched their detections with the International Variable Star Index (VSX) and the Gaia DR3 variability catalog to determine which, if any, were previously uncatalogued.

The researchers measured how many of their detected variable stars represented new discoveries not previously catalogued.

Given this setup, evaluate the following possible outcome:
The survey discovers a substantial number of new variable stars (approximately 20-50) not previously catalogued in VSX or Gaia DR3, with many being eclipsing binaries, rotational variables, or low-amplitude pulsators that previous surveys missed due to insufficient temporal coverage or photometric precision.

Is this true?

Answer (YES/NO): NO